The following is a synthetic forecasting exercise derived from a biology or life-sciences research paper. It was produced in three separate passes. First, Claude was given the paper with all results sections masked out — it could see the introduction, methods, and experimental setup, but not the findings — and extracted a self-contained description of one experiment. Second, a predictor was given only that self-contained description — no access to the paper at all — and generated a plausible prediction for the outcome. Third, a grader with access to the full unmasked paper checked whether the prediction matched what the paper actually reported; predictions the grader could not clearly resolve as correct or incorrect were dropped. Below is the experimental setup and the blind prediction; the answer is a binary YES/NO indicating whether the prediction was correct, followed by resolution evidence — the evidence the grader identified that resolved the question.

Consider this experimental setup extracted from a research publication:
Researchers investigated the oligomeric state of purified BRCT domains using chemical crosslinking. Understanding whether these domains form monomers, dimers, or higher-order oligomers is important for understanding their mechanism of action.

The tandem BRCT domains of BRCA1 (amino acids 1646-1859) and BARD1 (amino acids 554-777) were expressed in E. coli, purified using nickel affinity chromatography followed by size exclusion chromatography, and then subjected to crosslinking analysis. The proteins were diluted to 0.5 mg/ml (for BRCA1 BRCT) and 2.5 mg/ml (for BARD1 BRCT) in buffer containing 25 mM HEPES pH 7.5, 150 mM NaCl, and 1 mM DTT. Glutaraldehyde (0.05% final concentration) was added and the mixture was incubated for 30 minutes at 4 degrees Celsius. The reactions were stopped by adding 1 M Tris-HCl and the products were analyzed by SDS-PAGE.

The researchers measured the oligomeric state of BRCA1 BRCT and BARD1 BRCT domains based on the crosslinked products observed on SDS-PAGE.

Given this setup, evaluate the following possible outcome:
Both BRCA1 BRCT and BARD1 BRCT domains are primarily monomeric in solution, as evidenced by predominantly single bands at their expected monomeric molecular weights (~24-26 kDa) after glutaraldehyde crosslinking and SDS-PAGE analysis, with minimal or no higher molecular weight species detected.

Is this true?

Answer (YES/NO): NO